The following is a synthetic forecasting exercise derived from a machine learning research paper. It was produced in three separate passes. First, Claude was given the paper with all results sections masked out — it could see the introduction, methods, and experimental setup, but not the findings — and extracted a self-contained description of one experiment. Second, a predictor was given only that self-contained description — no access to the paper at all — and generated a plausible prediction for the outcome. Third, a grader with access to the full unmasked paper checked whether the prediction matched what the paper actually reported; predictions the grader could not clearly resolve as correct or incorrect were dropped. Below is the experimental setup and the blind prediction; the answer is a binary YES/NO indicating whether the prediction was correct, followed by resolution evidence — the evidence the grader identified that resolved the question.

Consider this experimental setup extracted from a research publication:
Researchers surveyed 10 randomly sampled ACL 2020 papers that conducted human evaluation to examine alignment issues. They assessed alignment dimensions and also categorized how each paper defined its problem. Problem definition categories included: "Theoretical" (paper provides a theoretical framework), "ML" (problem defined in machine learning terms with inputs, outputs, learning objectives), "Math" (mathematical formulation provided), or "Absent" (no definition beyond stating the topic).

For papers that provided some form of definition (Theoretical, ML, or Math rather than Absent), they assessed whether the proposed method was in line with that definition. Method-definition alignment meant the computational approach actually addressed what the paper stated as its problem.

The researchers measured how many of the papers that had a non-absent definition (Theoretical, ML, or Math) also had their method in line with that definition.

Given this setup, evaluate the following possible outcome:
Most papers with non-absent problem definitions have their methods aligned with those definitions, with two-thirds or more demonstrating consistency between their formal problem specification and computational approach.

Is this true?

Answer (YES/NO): YES